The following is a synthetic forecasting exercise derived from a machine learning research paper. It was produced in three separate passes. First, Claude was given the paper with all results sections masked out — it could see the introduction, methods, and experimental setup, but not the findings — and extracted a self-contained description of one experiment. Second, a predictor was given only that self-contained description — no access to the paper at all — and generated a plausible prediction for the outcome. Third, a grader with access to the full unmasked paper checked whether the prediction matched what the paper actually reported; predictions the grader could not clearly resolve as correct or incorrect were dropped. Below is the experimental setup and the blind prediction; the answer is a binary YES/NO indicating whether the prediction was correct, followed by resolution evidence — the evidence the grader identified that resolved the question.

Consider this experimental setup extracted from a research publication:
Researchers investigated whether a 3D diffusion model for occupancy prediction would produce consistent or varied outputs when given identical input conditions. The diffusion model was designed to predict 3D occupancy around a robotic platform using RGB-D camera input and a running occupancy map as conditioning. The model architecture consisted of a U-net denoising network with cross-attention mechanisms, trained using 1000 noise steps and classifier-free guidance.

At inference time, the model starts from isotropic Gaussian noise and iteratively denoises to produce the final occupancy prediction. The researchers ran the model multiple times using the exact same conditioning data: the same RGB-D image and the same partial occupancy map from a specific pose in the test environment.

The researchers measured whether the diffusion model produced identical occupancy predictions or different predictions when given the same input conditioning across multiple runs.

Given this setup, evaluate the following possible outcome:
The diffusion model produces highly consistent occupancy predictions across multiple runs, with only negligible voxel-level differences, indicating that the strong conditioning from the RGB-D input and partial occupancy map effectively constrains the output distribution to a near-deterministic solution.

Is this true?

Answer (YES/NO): NO